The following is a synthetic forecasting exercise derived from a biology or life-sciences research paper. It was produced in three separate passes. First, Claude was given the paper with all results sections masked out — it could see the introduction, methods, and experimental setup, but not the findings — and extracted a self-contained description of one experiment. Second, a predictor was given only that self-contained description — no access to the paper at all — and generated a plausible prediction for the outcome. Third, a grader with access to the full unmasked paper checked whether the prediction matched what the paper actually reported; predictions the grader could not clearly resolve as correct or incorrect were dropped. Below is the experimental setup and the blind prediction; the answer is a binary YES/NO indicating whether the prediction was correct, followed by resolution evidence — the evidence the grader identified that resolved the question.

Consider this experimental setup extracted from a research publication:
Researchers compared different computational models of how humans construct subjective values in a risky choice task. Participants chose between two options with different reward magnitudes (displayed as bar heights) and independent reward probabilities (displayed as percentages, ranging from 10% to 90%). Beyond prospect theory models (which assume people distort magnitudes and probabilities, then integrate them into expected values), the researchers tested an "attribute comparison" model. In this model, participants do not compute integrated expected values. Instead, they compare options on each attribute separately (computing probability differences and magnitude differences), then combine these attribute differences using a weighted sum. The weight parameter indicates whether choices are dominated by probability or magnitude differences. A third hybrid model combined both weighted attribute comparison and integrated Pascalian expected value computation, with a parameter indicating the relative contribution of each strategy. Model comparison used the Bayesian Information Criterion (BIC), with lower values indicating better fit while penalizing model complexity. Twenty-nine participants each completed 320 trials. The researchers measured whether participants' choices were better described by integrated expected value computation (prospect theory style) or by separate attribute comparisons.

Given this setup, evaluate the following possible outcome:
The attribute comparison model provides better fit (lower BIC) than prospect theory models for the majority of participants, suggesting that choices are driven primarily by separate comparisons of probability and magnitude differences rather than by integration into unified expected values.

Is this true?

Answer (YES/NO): NO